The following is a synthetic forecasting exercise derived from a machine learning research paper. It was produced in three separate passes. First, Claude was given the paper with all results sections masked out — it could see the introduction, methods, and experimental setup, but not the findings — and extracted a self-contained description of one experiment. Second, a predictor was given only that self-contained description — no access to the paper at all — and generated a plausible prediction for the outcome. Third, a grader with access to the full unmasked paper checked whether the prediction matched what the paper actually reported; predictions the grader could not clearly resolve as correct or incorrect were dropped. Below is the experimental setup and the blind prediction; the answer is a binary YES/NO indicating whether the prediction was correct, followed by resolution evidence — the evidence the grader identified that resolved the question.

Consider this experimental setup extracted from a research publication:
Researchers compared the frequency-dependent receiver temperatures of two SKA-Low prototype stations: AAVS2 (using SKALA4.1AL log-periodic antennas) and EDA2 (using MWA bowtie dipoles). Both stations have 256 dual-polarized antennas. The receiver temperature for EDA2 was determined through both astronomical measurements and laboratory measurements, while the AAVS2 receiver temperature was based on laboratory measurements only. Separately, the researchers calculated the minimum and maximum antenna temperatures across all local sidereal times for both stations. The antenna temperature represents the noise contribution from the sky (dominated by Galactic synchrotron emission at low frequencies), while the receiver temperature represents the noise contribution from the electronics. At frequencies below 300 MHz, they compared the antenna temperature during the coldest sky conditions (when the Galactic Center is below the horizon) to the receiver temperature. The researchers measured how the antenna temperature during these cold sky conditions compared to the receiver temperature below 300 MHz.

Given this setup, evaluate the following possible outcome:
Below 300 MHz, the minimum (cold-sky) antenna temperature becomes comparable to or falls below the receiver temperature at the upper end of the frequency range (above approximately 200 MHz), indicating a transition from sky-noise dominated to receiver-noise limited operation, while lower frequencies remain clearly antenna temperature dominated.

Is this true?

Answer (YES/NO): NO